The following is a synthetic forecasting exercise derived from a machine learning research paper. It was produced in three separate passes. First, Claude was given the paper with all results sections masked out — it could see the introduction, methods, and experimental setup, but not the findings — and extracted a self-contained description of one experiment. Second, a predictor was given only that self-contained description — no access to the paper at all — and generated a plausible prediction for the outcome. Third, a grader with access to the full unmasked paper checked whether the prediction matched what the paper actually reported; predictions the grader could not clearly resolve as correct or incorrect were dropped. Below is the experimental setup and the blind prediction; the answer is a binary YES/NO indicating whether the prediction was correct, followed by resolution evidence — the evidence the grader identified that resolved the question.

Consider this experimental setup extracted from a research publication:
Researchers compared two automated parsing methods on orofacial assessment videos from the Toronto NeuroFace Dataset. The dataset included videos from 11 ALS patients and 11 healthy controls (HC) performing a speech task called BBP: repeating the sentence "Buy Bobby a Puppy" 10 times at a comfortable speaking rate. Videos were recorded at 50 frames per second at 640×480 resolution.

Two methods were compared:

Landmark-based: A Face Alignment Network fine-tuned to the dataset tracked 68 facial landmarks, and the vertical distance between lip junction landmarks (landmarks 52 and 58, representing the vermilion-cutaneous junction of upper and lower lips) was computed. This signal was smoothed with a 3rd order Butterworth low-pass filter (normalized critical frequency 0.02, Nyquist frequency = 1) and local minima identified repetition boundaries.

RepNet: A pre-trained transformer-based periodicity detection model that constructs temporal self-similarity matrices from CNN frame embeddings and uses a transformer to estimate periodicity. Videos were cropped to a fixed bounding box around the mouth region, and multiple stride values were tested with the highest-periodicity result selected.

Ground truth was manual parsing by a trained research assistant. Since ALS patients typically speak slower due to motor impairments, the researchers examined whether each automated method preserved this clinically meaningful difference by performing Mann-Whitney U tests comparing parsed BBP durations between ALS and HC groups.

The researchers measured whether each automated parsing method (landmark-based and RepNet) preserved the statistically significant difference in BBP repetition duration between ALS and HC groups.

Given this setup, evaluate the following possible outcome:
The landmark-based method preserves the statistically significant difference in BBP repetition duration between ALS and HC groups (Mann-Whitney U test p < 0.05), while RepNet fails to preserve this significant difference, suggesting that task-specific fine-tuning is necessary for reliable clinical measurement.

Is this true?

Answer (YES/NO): NO